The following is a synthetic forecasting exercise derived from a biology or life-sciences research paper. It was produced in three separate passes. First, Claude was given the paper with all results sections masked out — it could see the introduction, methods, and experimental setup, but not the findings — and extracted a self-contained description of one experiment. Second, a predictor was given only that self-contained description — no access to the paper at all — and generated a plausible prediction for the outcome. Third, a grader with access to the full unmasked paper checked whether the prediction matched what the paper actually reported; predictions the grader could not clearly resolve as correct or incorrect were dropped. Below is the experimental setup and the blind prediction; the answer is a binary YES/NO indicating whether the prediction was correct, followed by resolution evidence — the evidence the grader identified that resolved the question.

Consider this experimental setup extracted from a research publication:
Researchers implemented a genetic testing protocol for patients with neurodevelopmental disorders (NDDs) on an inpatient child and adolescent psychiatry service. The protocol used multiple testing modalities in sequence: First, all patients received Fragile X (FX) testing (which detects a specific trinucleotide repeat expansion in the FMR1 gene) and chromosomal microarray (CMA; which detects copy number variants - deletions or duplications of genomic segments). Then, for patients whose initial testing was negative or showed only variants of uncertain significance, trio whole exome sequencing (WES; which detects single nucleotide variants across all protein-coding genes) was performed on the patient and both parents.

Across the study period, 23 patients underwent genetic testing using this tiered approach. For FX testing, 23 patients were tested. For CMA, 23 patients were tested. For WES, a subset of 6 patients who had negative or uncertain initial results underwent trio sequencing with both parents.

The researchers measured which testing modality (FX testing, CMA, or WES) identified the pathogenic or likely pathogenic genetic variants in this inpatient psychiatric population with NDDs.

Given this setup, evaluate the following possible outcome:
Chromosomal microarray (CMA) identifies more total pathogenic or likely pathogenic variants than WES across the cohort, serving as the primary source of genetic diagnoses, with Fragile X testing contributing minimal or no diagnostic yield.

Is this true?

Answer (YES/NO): YES